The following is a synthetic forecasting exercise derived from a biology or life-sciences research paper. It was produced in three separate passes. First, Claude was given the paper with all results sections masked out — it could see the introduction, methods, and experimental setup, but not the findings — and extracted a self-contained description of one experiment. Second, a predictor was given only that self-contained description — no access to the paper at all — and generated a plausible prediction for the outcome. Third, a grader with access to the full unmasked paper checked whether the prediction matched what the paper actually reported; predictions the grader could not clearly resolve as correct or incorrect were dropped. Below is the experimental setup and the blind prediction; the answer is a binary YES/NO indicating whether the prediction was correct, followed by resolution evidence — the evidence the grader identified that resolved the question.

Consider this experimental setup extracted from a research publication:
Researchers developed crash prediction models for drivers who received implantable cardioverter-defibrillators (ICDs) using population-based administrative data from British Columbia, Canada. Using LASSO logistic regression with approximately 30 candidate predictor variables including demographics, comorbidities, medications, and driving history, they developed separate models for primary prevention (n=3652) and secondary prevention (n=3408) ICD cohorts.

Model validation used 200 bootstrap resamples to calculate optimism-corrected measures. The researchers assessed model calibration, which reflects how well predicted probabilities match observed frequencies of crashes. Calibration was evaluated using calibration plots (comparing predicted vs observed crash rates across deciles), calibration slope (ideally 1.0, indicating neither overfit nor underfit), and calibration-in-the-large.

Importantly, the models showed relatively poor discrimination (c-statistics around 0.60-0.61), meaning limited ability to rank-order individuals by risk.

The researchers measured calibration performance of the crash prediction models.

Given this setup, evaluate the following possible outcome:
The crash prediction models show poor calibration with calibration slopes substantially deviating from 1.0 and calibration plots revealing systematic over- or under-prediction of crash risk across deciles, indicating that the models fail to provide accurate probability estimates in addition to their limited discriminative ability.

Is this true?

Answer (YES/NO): NO